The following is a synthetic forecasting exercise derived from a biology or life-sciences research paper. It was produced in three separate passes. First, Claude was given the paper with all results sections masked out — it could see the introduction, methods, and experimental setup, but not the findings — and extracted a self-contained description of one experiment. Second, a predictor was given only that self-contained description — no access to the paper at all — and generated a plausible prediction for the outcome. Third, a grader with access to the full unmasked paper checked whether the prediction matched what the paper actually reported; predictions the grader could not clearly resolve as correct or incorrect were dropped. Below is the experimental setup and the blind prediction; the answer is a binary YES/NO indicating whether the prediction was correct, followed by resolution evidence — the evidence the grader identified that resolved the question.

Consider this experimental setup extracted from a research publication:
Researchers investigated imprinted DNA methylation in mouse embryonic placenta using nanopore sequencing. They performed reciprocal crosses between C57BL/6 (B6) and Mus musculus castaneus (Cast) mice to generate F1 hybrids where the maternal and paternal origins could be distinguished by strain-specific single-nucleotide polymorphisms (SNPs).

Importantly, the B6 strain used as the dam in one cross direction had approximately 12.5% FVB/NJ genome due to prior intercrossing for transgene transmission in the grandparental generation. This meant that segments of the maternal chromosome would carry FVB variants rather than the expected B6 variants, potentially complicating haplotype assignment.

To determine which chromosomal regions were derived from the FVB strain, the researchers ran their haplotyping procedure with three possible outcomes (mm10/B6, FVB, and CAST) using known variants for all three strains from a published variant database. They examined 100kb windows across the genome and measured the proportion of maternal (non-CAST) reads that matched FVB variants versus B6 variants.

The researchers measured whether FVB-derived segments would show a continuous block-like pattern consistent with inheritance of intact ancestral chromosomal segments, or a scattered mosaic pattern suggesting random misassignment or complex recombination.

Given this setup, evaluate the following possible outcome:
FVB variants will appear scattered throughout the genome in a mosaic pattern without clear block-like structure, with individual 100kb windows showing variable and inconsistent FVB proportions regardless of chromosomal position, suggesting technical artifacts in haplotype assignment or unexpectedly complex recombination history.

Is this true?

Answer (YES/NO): NO